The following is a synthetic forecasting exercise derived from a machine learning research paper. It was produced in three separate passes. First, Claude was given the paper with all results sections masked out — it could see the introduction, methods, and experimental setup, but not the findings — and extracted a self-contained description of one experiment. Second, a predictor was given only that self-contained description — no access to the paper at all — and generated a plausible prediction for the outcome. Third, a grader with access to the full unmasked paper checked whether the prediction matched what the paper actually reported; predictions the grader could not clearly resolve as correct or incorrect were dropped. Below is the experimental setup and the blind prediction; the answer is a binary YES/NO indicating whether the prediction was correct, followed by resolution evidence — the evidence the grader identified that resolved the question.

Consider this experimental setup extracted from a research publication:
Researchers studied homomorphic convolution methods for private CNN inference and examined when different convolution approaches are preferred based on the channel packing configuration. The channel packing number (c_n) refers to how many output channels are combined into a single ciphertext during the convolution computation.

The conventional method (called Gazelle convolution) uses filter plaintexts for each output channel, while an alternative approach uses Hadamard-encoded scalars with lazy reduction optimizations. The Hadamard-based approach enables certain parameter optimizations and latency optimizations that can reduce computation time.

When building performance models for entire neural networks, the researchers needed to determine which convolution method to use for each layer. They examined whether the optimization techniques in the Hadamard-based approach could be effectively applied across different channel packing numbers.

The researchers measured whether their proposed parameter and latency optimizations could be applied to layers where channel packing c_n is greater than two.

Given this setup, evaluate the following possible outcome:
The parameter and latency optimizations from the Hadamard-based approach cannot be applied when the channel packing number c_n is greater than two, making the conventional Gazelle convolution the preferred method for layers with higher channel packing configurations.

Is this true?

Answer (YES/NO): YES